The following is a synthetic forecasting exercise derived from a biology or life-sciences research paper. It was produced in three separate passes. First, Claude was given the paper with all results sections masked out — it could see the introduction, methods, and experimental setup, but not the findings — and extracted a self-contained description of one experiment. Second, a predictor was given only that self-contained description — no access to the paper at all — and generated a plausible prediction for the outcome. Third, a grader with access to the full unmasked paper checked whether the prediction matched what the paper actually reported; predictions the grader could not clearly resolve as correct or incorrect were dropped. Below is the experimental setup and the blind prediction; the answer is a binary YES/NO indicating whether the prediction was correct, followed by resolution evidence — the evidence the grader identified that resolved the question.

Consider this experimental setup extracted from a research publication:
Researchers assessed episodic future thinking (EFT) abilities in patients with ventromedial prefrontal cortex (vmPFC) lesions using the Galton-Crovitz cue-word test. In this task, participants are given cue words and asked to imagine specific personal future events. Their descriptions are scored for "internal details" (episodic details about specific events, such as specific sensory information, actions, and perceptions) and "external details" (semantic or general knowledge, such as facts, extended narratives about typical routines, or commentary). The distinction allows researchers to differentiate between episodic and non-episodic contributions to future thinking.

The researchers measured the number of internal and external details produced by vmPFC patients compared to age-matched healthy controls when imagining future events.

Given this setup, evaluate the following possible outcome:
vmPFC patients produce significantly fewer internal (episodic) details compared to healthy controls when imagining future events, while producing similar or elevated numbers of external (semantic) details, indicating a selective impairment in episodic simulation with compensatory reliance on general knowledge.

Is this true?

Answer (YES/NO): YES